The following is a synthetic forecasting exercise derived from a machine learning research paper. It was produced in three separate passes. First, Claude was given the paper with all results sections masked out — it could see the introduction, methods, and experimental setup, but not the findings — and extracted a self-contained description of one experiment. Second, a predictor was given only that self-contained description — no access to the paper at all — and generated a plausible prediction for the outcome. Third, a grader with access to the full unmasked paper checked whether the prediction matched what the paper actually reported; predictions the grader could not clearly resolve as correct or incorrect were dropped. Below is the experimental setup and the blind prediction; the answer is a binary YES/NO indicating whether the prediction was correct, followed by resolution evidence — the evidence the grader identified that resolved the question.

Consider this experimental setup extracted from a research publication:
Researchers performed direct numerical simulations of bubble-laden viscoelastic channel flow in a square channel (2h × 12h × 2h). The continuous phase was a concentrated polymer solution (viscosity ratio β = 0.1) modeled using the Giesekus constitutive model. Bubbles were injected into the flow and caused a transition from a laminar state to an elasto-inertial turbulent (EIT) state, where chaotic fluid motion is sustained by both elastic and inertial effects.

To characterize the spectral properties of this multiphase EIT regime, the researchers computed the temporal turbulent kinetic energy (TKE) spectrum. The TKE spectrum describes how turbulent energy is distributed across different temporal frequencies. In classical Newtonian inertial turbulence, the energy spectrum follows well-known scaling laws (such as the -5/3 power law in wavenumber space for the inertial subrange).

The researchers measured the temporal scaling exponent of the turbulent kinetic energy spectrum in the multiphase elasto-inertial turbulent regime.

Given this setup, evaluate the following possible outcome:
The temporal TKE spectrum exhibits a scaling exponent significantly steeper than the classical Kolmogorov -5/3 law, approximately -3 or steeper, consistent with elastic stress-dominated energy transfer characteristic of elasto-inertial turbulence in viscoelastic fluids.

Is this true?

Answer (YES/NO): NO